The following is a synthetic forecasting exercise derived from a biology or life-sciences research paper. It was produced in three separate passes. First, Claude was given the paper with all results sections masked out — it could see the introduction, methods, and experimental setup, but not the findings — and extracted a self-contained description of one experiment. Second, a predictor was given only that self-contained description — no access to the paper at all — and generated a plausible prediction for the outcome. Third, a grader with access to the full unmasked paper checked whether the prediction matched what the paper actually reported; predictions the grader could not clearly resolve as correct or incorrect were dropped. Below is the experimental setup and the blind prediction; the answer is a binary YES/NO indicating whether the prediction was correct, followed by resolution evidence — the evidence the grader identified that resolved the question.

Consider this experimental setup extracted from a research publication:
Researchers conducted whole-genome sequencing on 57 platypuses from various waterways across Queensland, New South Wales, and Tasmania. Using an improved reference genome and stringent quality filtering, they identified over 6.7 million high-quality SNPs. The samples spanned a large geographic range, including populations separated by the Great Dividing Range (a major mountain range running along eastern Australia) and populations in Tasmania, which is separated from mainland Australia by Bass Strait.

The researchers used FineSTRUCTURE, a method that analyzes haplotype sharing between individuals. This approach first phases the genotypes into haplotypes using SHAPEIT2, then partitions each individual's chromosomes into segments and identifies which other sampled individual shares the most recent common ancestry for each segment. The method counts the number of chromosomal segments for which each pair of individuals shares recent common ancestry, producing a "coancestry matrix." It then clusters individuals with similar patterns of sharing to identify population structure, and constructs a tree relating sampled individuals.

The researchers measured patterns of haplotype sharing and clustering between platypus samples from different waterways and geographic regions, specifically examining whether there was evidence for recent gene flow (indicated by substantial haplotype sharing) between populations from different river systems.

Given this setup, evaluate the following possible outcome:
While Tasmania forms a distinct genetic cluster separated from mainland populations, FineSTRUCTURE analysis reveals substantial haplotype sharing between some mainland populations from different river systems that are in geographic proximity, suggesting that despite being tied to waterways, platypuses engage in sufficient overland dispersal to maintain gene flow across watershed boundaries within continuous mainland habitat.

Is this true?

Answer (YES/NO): NO